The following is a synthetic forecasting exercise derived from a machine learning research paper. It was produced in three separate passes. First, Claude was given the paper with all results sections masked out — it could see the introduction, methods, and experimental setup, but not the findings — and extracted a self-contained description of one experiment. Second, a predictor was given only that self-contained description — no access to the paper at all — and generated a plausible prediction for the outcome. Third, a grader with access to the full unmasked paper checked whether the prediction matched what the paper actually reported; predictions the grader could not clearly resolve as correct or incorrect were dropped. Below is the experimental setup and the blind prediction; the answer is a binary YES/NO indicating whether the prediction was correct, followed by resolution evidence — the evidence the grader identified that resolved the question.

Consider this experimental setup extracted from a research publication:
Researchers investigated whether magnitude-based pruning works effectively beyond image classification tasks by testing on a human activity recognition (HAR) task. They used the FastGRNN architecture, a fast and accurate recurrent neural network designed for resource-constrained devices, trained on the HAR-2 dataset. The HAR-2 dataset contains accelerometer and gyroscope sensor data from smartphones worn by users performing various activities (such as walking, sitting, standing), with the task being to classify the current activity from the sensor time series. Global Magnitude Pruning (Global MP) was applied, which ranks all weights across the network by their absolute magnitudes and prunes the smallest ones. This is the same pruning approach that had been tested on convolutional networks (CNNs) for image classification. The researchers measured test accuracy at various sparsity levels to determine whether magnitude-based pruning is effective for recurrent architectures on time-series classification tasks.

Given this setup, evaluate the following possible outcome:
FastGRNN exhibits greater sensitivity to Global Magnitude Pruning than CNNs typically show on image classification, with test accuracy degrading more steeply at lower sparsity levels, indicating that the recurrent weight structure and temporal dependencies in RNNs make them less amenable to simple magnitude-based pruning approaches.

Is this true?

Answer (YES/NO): NO